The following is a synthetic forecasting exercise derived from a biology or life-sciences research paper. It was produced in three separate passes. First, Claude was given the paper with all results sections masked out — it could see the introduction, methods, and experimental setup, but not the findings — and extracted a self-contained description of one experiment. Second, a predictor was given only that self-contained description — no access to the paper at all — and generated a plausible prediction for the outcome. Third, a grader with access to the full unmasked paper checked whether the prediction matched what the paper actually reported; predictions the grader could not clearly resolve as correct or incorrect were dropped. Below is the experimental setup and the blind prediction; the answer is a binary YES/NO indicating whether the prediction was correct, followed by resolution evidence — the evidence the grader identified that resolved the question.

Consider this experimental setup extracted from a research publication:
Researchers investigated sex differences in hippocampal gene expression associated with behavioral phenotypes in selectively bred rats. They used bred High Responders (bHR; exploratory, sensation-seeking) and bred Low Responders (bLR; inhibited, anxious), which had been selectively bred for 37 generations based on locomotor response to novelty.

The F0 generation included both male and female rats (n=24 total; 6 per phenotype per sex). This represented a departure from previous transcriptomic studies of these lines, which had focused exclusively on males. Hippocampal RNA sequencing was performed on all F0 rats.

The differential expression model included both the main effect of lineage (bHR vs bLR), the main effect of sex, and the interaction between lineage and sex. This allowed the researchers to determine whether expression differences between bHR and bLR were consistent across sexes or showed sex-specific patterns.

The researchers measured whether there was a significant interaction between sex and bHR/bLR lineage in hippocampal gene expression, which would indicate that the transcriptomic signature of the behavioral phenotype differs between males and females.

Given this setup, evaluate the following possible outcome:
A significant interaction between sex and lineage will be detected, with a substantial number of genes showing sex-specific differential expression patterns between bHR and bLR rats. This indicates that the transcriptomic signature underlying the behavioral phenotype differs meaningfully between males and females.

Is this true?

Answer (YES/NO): NO